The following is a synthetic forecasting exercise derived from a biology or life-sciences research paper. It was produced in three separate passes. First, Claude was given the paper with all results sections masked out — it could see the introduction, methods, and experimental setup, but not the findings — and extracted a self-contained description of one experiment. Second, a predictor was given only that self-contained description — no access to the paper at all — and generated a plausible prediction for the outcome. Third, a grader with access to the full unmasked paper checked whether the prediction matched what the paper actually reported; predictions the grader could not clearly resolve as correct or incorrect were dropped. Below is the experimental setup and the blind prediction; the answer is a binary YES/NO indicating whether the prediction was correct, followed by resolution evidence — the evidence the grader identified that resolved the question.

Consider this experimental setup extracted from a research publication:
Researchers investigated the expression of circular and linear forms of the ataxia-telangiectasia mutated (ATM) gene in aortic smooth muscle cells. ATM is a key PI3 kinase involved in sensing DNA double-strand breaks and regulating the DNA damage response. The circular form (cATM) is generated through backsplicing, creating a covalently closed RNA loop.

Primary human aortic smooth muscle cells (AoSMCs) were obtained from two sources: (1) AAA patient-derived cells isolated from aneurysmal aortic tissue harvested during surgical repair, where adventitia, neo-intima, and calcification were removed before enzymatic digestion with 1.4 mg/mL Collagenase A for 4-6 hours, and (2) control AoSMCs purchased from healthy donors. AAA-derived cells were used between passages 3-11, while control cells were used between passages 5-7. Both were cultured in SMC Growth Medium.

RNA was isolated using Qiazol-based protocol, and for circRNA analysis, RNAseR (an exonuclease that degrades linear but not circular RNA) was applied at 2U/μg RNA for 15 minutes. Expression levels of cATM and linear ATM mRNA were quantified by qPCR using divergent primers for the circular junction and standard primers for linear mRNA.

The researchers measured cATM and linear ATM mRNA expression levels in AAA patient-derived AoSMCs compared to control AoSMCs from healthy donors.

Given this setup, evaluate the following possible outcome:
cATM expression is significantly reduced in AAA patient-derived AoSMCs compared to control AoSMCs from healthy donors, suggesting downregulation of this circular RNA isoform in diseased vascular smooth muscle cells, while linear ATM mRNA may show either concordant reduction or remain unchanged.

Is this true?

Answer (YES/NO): NO